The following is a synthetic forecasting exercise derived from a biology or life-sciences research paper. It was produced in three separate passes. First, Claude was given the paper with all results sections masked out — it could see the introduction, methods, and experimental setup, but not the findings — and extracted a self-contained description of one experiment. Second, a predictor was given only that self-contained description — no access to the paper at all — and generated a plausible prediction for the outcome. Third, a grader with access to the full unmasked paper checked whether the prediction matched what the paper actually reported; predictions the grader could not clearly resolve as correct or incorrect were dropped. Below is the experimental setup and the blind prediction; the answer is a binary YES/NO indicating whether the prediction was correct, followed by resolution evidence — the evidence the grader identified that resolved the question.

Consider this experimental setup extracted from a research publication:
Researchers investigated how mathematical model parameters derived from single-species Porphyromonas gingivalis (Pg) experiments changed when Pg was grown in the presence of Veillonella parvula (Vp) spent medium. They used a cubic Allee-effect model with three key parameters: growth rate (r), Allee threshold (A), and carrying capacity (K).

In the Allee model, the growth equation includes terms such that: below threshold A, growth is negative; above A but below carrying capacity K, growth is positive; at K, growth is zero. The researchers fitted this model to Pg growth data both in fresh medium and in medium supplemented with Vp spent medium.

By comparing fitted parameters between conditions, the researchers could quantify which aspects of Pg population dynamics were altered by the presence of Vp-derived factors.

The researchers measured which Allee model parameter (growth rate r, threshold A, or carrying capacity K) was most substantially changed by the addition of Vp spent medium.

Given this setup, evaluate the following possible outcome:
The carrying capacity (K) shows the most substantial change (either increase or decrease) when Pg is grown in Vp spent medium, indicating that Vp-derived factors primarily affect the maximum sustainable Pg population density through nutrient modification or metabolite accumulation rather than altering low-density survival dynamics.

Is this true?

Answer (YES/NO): NO